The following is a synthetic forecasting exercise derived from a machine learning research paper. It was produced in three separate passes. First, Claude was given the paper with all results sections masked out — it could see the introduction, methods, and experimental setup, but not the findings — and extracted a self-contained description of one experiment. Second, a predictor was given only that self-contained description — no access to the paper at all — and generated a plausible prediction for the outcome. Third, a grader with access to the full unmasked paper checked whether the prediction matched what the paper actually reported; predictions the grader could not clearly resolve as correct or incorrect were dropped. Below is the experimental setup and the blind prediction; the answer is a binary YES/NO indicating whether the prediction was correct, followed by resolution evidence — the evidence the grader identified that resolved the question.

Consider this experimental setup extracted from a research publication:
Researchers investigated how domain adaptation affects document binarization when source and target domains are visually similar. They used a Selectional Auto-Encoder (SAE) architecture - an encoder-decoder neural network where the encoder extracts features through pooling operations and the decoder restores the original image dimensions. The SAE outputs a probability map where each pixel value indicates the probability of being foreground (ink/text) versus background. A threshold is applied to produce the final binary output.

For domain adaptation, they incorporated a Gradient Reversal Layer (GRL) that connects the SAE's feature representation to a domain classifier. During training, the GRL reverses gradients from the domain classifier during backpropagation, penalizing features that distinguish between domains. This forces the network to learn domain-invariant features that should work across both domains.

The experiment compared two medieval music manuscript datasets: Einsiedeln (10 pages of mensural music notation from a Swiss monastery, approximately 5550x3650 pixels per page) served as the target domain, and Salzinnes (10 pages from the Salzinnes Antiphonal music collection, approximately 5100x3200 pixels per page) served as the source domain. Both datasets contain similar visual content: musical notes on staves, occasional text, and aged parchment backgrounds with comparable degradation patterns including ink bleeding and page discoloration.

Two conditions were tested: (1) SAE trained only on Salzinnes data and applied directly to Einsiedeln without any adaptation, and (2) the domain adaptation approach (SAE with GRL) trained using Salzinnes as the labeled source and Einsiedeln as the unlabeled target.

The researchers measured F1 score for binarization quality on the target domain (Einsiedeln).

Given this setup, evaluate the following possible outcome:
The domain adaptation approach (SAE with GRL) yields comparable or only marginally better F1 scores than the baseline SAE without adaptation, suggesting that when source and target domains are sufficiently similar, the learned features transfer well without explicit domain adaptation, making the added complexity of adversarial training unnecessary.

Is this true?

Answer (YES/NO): NO